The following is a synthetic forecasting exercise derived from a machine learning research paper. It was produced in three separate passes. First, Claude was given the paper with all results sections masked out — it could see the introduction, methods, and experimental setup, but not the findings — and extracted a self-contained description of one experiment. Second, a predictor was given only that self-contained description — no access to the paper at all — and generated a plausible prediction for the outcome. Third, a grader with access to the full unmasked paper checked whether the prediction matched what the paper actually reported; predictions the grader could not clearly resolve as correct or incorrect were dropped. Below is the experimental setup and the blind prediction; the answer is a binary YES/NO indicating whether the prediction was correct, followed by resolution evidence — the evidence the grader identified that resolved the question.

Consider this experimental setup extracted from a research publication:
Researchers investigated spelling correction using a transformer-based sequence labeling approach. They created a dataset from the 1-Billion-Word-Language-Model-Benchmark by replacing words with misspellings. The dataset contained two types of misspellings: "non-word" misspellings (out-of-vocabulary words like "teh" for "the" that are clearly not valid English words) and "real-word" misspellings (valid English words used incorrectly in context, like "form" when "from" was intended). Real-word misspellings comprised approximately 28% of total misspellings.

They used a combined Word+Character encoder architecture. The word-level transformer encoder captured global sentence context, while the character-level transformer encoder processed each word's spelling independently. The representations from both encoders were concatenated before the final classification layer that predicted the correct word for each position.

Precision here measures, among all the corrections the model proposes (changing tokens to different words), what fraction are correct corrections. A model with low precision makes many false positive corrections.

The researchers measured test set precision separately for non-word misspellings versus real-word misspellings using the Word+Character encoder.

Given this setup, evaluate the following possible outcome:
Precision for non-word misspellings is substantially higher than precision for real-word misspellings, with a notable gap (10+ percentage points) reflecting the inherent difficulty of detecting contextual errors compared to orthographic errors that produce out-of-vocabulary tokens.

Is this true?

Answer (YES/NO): NO